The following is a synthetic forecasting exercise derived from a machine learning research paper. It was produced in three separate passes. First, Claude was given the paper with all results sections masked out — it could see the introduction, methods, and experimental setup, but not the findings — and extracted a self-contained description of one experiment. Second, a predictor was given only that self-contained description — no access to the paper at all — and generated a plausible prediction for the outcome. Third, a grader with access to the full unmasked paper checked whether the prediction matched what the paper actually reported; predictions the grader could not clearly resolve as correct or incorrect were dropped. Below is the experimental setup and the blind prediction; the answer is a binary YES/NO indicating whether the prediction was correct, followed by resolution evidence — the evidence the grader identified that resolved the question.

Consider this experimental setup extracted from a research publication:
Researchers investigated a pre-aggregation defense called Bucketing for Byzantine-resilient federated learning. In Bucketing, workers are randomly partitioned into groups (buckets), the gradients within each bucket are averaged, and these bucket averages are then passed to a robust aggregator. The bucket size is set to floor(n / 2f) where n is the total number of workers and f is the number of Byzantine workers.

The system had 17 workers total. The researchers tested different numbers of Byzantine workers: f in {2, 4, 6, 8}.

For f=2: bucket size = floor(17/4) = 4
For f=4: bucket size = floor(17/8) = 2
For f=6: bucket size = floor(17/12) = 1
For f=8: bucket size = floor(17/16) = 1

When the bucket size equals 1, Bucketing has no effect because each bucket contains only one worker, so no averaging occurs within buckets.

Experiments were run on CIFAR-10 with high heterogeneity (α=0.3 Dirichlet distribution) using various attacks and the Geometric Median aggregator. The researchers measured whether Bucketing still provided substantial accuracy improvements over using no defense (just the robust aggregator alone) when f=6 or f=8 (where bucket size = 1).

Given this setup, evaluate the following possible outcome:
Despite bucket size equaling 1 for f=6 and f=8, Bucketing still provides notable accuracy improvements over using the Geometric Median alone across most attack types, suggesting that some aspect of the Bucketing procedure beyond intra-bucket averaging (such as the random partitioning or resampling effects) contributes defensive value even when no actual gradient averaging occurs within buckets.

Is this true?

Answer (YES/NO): NO